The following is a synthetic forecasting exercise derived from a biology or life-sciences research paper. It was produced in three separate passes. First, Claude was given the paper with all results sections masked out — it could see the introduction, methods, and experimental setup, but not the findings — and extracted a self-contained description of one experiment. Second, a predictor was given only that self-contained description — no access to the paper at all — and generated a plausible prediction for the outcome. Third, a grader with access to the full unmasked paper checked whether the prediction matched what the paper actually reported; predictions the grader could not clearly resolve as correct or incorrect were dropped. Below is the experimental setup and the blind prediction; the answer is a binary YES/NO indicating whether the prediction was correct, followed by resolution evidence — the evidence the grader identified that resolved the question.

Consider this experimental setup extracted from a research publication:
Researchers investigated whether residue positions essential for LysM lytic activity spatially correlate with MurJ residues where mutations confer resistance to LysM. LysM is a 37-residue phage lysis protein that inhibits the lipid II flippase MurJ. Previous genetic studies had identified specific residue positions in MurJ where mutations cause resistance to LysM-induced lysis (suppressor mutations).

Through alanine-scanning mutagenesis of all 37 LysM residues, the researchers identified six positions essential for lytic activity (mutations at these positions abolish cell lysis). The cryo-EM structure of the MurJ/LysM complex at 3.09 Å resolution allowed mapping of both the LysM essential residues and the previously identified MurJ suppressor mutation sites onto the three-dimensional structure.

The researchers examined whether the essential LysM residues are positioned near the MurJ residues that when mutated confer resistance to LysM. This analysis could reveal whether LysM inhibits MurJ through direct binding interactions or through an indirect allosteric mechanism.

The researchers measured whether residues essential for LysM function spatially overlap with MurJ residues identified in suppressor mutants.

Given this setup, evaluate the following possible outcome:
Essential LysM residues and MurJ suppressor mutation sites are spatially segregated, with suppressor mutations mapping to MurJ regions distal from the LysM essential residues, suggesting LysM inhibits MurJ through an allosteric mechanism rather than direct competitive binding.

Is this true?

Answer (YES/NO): NO